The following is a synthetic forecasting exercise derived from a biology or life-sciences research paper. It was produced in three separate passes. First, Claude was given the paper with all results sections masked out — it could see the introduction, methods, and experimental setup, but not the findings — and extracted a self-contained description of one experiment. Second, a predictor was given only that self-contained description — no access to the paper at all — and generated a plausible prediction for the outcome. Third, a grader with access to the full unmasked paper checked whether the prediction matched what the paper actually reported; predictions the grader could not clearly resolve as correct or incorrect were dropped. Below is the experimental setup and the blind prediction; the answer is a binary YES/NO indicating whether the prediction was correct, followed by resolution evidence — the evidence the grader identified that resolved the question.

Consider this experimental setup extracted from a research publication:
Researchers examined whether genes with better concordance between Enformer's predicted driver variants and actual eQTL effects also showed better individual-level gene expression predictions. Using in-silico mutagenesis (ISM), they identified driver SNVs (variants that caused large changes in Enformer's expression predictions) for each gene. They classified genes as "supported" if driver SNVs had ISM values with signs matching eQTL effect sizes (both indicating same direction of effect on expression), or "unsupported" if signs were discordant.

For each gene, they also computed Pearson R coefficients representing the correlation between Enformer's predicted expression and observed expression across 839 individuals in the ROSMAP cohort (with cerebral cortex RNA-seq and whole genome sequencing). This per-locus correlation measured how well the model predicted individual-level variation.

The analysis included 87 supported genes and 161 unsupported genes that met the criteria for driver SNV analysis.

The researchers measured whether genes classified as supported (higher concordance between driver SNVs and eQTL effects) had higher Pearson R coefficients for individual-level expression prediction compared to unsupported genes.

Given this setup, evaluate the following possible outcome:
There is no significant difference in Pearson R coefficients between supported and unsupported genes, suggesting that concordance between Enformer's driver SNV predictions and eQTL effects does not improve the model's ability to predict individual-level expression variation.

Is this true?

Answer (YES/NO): NO